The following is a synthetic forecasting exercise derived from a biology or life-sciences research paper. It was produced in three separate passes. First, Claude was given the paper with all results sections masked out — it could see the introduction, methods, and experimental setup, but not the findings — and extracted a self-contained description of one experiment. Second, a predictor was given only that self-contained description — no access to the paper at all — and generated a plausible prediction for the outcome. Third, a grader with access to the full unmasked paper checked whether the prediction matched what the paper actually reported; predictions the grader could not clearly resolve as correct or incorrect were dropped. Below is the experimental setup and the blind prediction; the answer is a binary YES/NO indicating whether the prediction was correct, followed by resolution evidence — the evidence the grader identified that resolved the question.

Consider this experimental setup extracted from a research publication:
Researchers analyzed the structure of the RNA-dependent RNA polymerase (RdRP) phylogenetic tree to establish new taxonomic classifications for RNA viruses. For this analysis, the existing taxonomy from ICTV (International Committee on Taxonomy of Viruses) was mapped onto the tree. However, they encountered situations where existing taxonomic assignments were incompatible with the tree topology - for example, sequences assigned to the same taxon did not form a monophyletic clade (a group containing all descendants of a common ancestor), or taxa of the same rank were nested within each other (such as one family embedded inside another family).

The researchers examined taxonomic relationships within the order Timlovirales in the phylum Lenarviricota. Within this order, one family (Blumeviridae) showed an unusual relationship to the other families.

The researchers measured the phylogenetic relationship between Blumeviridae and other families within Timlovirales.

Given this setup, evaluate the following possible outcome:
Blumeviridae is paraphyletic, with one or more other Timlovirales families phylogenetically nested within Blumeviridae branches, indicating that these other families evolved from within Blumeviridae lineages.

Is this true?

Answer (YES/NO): YES